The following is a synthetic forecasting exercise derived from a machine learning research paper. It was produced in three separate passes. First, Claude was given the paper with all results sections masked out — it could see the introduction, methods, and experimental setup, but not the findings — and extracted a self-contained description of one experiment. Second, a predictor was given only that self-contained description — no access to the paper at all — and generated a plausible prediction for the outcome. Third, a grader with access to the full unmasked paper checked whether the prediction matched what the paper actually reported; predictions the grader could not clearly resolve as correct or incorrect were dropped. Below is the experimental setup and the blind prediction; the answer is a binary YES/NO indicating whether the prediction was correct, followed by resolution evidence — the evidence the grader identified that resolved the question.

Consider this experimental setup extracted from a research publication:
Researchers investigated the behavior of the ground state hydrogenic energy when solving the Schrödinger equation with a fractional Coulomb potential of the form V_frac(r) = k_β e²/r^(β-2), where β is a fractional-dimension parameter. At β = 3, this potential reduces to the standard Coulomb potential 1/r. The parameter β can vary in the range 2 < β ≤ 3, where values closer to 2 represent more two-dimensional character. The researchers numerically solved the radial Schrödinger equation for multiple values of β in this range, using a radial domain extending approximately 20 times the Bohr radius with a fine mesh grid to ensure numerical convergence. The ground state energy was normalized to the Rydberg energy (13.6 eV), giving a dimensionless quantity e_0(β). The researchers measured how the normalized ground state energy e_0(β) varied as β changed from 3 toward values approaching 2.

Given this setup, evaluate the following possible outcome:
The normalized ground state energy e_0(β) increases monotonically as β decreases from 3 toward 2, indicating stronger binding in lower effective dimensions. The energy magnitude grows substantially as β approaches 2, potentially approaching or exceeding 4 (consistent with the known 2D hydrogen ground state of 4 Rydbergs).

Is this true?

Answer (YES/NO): YES